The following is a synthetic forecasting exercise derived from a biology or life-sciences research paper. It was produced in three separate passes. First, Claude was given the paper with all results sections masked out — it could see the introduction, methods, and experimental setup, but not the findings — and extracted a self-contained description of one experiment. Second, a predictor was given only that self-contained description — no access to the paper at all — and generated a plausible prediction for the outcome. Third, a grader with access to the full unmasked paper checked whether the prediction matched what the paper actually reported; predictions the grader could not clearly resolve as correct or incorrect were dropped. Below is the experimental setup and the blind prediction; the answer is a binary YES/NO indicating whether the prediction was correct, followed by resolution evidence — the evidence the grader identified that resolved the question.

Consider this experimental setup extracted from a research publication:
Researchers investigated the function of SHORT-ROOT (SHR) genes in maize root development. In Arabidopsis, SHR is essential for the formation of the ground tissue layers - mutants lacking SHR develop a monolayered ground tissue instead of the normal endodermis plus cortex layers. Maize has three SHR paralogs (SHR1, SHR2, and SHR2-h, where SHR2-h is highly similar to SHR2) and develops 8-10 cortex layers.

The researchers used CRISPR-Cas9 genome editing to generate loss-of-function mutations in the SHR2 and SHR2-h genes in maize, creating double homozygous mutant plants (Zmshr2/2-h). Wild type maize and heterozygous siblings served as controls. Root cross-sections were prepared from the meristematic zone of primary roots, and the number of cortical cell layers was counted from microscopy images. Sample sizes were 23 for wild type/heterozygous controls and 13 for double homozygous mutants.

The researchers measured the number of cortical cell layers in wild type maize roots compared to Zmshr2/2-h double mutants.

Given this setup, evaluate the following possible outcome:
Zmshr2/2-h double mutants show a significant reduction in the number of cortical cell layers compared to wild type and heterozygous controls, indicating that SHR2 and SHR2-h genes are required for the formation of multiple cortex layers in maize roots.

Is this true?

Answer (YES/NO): YES